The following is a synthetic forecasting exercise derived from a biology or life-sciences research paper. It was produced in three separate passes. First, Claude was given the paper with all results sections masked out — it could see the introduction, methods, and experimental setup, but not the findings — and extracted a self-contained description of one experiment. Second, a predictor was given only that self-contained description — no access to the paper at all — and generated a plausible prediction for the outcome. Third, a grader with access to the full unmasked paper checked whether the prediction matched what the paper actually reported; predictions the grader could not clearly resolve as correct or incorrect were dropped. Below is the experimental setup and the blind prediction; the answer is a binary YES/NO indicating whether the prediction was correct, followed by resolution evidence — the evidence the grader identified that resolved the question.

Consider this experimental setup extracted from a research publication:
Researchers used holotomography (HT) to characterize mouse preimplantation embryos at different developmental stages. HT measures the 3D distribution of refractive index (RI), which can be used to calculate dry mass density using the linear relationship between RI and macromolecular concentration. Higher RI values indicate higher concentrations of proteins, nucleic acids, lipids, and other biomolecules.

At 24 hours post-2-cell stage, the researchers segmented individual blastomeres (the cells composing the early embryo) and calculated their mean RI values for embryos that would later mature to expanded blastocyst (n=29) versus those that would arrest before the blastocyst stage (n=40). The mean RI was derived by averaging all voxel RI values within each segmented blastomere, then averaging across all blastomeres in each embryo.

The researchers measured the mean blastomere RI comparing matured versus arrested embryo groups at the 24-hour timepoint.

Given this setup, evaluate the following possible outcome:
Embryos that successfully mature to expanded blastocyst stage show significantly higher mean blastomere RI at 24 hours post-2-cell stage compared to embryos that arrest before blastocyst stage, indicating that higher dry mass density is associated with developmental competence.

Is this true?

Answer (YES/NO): NO